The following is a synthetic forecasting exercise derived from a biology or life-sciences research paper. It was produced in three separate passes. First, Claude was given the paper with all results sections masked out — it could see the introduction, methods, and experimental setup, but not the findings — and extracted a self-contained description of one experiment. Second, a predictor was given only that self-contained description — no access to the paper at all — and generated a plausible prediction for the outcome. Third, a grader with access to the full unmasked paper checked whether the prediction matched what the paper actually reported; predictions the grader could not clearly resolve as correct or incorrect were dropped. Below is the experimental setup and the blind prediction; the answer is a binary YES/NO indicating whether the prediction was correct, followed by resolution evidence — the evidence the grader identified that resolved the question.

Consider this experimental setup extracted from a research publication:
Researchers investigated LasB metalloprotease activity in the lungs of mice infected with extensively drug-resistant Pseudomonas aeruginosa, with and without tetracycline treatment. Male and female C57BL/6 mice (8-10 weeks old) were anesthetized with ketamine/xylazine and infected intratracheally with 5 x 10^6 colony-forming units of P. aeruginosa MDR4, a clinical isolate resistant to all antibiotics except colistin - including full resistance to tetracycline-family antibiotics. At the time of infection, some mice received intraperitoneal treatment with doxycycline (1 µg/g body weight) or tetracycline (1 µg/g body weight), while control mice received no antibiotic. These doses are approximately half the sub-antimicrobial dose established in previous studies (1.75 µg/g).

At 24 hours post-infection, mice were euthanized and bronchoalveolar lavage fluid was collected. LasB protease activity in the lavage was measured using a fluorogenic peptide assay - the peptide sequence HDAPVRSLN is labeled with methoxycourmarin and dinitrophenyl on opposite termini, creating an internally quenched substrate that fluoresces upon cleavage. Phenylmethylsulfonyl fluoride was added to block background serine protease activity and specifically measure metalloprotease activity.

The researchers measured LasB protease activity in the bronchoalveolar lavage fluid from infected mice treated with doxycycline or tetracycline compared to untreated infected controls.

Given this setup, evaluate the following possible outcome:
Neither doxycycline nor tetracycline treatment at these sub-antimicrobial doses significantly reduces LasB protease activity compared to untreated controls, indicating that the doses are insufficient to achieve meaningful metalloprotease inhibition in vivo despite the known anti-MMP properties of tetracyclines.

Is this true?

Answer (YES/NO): NO